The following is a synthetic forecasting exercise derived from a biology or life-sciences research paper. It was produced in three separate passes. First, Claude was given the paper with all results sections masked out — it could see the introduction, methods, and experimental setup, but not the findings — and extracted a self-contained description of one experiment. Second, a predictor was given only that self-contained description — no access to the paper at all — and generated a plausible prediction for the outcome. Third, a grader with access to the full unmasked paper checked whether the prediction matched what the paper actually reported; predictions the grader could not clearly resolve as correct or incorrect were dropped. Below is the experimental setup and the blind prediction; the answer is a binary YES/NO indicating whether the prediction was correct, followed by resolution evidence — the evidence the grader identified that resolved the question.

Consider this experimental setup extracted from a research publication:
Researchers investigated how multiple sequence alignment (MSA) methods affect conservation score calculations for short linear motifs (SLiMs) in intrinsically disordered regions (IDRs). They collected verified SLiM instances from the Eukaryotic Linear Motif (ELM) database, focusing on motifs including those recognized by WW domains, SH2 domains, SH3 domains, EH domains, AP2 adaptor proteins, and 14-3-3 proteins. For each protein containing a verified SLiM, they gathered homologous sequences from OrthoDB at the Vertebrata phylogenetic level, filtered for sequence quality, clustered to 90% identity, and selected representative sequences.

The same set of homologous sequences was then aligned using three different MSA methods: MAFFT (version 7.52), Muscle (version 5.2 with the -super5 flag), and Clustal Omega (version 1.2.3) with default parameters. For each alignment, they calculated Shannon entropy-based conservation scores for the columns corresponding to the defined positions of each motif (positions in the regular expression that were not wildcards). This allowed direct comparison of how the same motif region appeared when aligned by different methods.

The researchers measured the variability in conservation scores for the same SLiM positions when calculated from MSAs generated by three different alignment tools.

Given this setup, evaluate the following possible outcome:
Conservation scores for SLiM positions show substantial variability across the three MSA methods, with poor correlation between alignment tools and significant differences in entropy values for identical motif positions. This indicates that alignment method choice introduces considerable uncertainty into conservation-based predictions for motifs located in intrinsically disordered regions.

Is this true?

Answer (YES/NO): YES